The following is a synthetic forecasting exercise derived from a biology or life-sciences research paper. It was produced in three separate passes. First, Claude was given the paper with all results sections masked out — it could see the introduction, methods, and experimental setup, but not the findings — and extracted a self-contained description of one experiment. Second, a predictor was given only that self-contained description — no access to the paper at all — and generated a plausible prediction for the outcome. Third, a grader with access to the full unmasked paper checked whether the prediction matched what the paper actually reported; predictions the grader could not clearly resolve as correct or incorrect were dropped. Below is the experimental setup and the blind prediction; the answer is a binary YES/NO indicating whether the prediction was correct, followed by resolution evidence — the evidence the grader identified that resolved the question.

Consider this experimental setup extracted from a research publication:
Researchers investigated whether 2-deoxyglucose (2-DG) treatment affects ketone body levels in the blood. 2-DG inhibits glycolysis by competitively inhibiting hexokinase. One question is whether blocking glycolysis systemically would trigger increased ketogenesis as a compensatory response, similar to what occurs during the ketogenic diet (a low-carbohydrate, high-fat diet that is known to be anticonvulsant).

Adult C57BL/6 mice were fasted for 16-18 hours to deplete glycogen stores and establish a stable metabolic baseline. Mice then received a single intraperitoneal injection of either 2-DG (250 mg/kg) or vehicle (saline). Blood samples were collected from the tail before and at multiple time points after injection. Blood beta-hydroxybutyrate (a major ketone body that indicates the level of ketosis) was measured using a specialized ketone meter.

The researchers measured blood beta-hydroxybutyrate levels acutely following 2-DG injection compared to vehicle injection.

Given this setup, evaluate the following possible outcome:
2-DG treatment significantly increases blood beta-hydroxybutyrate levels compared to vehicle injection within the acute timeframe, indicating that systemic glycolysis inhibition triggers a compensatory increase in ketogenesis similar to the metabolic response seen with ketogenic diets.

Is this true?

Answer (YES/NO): NO